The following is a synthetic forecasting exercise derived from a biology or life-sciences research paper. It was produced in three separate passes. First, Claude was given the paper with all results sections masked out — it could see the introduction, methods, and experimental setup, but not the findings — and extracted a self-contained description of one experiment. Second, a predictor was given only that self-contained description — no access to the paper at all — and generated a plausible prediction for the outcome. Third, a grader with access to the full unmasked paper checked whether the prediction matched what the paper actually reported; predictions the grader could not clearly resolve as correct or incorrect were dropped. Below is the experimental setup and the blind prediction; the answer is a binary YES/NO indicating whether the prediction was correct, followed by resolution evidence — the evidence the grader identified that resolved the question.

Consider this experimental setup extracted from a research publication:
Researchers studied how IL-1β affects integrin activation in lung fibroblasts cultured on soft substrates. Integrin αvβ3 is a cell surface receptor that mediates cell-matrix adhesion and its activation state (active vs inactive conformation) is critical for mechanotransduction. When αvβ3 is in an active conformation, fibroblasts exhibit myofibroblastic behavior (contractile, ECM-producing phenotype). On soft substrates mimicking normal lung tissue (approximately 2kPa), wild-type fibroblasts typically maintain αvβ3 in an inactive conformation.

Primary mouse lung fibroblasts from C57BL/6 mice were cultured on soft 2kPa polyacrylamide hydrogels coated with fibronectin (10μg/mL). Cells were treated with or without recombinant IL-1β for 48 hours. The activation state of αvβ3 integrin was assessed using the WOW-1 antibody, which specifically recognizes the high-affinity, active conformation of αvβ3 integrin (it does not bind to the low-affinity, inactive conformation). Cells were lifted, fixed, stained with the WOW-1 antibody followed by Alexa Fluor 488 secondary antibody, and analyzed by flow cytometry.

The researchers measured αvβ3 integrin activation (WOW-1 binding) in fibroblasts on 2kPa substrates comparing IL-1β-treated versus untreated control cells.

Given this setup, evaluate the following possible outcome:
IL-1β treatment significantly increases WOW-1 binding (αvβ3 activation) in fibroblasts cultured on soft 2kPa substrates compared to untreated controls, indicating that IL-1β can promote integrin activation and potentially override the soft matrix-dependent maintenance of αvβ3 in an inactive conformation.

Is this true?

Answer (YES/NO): YES